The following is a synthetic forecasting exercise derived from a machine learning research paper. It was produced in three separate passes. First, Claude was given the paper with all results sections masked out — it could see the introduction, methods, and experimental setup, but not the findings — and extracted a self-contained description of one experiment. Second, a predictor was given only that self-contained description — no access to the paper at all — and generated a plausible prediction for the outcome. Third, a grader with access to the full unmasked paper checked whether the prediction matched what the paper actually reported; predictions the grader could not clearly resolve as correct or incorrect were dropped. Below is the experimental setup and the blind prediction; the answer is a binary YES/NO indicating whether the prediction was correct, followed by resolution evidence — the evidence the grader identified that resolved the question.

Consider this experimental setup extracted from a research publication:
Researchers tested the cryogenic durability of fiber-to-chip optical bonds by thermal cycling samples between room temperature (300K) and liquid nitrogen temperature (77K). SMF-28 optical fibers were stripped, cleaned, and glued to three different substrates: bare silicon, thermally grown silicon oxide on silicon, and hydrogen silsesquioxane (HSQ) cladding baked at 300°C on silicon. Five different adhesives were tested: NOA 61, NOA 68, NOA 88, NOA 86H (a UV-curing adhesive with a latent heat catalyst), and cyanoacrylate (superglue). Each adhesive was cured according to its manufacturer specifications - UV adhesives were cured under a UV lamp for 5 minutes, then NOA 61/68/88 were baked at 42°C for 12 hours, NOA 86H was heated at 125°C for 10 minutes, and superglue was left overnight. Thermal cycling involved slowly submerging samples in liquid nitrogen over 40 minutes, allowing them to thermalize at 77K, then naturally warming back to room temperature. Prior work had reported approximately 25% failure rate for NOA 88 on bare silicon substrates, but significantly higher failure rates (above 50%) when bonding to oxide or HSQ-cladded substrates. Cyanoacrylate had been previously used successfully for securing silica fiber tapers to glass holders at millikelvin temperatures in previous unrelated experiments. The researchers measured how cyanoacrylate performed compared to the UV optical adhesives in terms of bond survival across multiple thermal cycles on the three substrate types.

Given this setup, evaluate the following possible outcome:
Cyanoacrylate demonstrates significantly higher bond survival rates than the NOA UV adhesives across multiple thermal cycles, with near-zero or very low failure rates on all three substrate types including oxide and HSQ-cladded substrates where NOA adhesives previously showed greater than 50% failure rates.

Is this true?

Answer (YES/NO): NO